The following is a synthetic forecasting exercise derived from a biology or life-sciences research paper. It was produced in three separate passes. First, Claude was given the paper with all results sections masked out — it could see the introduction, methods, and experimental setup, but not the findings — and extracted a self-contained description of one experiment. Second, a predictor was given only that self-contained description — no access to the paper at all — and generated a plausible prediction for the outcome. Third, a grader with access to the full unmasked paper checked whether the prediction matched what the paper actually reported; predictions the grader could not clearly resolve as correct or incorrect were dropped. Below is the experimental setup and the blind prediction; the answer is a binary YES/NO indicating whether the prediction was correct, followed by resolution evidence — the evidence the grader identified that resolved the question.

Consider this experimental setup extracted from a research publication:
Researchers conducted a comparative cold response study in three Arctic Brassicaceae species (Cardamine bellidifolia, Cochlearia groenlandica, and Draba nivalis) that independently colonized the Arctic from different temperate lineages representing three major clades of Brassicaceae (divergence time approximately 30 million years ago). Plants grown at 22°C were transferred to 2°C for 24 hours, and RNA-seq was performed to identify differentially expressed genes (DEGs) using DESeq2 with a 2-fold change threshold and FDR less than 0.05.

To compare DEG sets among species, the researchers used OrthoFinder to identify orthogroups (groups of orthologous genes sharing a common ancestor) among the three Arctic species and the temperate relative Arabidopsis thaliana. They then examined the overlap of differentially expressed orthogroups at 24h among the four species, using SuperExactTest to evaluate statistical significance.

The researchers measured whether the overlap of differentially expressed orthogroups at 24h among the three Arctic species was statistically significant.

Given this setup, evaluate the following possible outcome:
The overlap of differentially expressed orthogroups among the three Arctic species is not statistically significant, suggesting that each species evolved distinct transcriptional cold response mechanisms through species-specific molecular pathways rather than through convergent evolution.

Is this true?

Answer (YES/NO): NO